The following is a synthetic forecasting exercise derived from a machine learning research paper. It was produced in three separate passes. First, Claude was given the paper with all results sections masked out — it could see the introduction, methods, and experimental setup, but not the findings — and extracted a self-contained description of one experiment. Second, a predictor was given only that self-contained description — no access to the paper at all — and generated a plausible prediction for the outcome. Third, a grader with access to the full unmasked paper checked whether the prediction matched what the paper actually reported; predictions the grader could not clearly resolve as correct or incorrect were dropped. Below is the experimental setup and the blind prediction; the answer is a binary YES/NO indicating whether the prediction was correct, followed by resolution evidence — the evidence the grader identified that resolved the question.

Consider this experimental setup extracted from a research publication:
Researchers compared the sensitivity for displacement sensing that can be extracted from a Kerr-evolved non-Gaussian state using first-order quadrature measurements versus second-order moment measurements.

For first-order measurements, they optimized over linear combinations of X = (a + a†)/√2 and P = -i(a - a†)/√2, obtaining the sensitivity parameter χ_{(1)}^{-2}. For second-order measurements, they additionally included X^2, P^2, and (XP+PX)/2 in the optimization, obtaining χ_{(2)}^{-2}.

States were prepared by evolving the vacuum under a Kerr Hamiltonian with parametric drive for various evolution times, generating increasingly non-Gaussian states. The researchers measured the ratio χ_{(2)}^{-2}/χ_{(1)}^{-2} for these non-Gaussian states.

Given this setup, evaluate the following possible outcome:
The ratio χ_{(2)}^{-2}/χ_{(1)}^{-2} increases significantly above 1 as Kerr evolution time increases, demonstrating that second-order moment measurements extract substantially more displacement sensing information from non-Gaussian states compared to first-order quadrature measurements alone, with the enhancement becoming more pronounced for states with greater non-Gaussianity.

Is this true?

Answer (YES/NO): NO